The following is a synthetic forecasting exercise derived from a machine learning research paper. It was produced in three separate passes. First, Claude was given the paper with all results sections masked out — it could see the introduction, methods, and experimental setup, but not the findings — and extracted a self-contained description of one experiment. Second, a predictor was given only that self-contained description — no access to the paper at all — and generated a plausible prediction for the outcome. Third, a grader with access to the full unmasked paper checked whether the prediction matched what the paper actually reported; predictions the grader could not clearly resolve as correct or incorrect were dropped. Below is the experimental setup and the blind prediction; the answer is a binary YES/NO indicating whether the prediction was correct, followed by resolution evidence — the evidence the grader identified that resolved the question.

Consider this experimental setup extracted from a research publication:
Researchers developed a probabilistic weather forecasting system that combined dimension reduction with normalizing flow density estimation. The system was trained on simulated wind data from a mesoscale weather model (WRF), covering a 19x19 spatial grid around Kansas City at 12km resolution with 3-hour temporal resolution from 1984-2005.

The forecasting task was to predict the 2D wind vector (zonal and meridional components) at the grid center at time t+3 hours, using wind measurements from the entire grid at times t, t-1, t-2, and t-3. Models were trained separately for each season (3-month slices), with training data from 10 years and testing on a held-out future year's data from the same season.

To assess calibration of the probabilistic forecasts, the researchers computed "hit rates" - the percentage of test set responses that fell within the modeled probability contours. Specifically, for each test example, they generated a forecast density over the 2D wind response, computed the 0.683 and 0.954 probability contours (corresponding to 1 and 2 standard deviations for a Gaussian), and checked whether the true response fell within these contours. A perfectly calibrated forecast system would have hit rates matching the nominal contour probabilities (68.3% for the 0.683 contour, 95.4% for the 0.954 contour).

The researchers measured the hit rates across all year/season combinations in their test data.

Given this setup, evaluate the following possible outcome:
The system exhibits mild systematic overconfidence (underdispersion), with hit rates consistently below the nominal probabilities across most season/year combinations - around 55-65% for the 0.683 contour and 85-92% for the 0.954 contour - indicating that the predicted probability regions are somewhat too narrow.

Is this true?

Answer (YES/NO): NO